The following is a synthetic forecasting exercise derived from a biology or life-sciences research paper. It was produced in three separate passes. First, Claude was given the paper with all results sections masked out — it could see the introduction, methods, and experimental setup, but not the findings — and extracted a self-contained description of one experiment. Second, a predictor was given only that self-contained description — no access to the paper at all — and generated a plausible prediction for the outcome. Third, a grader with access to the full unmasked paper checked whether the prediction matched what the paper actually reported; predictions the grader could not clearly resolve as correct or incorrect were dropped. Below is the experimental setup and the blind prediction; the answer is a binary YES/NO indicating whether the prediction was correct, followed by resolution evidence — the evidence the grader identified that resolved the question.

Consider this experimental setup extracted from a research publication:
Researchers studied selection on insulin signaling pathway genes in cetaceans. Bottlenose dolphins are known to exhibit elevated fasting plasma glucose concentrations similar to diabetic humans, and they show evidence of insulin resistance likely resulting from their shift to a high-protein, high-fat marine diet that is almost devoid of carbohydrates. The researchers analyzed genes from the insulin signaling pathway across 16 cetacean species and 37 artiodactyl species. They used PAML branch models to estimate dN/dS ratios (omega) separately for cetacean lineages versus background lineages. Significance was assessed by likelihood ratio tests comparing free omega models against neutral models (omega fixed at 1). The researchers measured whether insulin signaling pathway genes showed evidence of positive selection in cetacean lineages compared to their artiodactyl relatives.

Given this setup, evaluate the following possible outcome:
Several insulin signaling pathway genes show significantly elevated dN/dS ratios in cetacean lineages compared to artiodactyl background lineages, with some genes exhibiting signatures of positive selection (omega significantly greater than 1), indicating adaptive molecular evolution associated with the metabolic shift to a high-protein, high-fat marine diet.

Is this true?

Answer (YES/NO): YES